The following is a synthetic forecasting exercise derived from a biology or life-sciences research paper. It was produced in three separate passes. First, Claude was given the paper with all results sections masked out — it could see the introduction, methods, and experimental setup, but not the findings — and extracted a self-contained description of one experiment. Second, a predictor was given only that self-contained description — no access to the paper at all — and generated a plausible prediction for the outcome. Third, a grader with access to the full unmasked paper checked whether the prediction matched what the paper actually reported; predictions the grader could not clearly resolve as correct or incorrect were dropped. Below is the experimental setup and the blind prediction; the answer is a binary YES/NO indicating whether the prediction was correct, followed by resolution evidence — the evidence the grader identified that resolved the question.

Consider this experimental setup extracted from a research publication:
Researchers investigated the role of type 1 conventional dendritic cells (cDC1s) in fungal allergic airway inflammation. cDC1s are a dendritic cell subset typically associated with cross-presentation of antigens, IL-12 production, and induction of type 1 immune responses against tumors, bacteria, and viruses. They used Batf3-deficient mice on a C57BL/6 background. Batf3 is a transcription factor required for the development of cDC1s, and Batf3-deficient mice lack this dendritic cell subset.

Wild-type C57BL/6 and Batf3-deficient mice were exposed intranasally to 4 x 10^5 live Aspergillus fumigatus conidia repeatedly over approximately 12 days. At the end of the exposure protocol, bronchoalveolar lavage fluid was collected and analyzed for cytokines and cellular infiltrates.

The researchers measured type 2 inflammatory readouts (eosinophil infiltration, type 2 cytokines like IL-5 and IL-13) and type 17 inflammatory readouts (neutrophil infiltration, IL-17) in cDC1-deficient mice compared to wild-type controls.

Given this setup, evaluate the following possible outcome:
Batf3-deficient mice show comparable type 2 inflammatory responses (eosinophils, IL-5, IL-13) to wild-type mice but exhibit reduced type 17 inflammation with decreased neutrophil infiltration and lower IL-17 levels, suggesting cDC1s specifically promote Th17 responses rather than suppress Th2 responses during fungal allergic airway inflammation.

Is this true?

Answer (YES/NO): NO